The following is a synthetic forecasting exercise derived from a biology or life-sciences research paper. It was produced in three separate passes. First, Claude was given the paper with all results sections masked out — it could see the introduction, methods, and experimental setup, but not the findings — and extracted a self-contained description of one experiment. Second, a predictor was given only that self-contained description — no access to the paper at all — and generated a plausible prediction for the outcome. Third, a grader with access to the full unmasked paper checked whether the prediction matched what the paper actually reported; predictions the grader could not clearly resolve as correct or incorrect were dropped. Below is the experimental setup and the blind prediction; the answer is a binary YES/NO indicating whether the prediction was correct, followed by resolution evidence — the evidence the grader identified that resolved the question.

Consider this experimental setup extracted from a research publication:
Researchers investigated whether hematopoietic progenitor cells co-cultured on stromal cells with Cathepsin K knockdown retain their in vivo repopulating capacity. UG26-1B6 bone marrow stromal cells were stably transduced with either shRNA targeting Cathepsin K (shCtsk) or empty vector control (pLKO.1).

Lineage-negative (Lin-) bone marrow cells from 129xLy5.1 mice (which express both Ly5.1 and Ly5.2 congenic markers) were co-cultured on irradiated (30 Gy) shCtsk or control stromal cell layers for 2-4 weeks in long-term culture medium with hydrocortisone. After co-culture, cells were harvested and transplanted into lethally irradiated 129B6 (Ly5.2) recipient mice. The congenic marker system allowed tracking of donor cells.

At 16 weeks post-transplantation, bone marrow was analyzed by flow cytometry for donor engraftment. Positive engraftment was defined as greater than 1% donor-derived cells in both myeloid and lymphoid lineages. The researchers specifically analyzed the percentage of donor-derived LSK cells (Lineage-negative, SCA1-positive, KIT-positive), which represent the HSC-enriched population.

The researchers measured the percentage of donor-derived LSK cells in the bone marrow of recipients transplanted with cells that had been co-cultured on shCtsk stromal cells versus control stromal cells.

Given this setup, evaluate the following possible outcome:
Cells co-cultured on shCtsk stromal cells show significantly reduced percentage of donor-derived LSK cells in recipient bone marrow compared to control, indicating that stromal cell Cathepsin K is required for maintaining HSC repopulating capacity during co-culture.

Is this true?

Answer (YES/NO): YES